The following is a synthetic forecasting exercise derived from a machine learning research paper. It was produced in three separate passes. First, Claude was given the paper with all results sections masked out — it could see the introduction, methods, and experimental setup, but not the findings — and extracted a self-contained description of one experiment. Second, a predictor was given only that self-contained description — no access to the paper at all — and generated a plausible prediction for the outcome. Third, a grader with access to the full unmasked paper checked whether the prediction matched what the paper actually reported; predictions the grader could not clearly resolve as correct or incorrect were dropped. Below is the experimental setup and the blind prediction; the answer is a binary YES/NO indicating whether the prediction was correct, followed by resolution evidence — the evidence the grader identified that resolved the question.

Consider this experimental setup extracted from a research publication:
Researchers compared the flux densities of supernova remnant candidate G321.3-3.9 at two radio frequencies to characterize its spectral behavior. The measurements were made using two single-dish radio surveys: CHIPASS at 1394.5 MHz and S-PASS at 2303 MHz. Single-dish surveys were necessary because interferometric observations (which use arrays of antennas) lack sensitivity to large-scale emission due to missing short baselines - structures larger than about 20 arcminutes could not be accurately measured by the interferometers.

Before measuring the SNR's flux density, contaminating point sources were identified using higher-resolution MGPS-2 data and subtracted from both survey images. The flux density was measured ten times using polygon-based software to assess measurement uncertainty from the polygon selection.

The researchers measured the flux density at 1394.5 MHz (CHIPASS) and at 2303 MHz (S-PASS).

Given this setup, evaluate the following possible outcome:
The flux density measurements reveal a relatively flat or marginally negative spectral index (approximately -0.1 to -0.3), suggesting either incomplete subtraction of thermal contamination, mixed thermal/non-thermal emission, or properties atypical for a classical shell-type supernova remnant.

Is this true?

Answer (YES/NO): NO